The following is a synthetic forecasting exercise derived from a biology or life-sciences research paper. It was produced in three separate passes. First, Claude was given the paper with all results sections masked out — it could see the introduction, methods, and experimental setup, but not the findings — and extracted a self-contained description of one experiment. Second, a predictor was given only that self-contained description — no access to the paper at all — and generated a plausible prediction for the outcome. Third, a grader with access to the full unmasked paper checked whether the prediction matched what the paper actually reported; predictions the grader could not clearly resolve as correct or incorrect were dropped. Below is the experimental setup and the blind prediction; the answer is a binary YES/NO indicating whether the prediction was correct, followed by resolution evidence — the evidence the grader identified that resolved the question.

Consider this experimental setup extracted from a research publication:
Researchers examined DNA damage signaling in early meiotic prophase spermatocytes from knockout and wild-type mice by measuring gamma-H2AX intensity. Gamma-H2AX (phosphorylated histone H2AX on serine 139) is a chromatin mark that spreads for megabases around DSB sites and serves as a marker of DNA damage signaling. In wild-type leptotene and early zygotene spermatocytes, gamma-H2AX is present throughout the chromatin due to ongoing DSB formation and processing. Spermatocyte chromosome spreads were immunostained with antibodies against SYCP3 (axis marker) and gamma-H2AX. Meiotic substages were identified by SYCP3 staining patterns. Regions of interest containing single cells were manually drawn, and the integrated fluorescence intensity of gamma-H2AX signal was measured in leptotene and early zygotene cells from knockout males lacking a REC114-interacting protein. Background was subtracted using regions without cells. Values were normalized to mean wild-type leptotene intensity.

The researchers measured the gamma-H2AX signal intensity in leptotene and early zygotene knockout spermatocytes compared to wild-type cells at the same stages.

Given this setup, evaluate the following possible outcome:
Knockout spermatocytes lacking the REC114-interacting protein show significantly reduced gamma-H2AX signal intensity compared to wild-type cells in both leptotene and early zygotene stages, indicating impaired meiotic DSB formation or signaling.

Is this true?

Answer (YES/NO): YES